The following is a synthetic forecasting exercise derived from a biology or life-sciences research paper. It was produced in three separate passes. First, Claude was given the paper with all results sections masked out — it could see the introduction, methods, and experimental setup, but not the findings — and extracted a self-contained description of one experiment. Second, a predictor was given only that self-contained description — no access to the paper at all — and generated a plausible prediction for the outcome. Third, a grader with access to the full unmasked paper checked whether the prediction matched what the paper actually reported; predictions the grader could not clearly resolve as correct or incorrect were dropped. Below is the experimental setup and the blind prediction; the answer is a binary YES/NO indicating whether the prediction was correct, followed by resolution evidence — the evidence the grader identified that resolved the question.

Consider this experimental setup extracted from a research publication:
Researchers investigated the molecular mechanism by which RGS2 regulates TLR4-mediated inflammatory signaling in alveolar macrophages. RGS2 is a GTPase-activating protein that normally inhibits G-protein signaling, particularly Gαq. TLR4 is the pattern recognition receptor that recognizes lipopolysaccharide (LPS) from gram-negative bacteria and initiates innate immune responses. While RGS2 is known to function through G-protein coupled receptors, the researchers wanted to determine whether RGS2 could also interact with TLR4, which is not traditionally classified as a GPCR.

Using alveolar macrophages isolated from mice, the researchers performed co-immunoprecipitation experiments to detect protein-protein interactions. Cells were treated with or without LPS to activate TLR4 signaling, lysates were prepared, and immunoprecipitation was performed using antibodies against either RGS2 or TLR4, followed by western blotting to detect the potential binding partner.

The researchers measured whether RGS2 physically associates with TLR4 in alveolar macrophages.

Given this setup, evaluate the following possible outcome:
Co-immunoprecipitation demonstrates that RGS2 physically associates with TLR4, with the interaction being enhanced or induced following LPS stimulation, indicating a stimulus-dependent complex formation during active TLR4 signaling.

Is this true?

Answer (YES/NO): YES